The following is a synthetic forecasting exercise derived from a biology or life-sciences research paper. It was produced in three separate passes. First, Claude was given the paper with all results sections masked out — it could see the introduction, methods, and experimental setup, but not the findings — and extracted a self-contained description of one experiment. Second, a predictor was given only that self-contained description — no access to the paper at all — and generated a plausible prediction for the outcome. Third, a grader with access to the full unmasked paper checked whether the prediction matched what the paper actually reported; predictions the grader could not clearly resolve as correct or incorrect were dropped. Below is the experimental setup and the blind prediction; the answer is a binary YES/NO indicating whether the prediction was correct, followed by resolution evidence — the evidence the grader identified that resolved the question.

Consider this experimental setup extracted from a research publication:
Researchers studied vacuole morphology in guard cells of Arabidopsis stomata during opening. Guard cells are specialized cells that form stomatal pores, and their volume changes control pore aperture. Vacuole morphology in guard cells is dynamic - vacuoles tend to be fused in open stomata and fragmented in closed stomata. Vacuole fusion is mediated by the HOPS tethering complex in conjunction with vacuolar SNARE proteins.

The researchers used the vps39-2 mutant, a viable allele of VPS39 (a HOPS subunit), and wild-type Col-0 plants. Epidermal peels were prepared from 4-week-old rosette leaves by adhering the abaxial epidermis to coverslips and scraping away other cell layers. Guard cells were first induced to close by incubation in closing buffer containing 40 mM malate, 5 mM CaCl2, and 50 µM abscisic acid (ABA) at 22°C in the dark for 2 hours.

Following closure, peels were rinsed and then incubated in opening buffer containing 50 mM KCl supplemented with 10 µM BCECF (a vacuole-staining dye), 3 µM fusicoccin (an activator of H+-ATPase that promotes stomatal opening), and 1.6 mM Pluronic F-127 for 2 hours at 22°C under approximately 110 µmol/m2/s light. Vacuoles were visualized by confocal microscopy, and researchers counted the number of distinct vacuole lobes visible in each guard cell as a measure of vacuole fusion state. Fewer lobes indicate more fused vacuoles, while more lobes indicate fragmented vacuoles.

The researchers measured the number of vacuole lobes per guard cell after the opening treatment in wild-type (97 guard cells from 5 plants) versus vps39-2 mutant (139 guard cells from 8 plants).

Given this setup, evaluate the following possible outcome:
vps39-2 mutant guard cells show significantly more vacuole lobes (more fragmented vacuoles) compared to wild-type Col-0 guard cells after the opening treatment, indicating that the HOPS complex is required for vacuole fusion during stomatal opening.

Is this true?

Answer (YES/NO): YES